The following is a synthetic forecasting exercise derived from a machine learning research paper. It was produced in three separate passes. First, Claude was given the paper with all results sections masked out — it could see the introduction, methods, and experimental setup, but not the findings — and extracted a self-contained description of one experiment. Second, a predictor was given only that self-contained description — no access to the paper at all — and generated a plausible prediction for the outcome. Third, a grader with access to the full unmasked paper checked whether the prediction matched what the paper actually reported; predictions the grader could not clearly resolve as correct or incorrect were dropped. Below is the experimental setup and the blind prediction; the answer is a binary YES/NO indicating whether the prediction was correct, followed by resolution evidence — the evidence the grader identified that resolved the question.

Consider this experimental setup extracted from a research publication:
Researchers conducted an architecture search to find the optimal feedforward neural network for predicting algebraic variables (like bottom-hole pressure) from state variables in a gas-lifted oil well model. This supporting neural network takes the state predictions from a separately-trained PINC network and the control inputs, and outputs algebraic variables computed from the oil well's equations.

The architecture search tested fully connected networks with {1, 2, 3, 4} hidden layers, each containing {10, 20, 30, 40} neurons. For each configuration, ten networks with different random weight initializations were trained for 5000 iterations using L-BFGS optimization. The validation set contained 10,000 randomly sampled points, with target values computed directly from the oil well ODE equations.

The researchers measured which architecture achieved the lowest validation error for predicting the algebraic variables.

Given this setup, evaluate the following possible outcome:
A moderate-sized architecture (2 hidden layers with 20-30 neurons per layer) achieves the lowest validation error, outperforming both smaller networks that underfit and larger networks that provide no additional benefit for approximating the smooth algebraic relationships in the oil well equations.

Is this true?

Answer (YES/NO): NO